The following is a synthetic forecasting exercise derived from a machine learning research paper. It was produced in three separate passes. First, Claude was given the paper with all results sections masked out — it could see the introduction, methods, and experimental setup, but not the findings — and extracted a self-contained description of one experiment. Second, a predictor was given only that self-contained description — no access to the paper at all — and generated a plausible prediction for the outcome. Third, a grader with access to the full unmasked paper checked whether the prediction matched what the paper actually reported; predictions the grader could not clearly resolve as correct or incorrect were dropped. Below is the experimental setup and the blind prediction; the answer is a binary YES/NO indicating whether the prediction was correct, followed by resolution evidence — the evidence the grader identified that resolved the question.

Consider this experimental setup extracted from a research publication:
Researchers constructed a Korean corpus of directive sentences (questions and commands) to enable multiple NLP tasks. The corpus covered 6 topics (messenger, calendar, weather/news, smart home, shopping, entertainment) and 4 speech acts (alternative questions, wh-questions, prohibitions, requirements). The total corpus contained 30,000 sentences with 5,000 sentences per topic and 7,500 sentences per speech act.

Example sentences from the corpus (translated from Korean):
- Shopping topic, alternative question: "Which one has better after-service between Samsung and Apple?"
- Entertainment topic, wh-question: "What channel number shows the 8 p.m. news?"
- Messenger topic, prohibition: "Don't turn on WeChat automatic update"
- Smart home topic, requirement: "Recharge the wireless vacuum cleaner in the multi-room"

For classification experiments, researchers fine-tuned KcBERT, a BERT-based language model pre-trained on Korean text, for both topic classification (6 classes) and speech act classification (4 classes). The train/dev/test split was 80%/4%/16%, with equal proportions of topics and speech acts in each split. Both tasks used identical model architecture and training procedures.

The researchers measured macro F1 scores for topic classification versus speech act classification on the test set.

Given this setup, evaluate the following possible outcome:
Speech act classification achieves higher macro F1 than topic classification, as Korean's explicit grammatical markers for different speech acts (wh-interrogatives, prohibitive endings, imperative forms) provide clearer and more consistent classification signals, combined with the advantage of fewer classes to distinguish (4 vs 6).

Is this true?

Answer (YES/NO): YES